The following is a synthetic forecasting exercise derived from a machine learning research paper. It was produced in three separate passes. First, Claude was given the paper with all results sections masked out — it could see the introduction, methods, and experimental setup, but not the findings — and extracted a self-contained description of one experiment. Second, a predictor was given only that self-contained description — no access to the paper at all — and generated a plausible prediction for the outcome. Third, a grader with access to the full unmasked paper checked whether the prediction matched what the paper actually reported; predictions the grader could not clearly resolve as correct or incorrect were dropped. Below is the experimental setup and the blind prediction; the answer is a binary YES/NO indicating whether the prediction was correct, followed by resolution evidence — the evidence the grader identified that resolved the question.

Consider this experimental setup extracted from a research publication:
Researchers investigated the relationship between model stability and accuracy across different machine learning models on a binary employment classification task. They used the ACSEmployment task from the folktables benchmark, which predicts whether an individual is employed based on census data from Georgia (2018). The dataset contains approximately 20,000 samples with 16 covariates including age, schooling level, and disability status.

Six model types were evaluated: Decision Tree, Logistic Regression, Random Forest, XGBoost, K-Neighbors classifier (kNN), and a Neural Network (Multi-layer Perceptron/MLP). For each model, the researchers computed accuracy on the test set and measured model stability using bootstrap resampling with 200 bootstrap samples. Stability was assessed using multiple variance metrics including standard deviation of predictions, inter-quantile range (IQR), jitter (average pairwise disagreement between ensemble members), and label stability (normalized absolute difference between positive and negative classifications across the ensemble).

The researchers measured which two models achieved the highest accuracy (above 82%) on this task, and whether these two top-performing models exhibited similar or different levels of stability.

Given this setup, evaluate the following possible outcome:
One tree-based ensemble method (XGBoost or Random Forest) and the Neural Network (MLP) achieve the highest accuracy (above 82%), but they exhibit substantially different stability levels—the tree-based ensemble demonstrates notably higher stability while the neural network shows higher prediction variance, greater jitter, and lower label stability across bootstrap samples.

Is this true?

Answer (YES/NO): YES